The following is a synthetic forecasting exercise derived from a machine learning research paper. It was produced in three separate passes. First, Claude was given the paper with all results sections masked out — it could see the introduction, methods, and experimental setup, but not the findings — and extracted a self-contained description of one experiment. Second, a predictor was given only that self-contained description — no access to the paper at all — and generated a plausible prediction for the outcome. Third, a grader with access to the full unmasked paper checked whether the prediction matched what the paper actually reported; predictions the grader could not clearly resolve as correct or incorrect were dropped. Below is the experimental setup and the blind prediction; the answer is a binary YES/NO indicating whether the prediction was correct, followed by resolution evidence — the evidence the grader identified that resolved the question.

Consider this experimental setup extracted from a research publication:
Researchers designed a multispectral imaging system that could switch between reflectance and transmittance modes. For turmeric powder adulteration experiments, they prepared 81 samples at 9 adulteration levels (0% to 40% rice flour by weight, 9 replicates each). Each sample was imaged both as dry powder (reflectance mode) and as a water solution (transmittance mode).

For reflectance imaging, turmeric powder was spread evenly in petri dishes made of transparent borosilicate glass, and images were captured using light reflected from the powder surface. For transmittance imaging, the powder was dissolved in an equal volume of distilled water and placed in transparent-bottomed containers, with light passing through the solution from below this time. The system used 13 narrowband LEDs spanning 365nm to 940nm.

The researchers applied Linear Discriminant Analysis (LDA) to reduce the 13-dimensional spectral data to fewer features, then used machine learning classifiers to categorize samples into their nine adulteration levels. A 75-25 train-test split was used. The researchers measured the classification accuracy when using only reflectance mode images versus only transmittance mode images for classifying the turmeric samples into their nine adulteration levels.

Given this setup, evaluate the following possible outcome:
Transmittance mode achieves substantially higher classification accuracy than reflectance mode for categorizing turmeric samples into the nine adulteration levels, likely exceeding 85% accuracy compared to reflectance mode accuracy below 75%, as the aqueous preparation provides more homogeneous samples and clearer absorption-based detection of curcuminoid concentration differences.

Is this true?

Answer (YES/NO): NO